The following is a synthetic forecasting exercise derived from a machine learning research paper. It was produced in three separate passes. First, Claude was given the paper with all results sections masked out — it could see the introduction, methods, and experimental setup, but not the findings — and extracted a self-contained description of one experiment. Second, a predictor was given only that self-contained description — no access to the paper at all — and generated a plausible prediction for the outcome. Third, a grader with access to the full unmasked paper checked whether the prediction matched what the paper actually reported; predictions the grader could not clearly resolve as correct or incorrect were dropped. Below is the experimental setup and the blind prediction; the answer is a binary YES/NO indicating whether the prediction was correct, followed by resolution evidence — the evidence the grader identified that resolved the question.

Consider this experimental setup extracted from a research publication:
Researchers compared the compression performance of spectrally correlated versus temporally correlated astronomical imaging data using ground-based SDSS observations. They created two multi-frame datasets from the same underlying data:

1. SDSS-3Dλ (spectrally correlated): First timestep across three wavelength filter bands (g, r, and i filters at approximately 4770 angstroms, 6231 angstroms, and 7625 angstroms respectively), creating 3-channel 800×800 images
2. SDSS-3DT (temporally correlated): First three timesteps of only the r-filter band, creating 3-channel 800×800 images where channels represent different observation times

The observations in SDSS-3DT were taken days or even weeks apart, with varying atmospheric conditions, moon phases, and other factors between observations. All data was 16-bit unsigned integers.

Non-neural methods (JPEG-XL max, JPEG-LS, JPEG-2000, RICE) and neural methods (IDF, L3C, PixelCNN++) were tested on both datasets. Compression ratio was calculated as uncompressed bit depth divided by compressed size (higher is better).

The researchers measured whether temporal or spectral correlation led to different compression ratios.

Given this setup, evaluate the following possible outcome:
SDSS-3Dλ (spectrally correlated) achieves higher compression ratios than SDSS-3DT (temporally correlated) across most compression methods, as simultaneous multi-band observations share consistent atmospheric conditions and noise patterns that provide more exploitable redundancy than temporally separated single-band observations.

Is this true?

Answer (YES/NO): NO